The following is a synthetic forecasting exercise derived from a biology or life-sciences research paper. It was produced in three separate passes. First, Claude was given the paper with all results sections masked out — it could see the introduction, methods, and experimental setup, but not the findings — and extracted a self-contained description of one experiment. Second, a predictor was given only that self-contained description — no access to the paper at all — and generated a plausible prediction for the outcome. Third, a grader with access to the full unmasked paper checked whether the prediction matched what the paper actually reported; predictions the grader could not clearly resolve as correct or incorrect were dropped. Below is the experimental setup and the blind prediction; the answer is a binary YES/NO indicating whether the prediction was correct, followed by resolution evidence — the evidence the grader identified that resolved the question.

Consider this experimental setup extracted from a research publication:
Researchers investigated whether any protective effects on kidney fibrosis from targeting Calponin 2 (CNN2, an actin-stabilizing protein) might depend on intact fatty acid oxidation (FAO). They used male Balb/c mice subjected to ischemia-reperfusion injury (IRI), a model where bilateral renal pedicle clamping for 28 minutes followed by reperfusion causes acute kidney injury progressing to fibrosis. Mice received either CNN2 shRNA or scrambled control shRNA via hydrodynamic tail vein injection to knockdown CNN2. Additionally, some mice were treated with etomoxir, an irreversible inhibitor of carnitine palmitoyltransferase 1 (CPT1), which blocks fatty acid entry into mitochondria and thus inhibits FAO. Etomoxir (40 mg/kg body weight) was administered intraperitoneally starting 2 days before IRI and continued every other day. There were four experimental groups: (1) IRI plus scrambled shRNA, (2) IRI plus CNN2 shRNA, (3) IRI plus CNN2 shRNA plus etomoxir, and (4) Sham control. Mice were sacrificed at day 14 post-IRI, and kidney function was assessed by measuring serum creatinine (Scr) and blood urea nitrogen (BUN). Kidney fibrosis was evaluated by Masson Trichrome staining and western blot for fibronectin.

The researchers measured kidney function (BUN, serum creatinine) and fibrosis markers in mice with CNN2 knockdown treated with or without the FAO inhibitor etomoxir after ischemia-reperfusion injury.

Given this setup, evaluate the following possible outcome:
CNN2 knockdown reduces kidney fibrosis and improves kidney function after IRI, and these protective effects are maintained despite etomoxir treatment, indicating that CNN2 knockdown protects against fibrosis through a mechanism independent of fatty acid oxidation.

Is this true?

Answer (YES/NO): NO